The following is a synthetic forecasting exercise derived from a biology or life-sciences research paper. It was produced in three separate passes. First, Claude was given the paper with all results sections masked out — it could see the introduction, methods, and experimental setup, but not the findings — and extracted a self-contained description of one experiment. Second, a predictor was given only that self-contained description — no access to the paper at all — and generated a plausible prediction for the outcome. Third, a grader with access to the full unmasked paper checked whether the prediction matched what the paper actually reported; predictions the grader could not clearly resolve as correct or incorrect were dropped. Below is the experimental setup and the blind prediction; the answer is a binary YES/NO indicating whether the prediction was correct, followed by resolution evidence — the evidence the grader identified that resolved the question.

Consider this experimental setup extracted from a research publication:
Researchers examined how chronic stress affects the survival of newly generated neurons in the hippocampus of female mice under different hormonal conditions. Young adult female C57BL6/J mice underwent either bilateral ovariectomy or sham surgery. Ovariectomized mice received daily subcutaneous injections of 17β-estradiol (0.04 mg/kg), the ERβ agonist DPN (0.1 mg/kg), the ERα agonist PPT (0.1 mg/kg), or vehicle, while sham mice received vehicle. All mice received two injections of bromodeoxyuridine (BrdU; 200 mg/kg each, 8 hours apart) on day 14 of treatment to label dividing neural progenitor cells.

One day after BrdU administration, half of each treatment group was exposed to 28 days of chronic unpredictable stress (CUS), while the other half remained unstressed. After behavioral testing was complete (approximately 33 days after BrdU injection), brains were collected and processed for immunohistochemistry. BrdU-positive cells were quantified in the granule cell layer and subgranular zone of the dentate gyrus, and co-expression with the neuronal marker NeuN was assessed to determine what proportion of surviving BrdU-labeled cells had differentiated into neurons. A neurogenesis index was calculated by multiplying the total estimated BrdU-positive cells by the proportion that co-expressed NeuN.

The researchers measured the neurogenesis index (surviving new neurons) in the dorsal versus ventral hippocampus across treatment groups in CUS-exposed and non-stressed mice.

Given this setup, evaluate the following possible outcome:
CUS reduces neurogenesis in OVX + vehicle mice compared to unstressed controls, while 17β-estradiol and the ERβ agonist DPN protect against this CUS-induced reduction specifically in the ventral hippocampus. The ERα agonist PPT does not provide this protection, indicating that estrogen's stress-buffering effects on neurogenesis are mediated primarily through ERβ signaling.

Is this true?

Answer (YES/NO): NO